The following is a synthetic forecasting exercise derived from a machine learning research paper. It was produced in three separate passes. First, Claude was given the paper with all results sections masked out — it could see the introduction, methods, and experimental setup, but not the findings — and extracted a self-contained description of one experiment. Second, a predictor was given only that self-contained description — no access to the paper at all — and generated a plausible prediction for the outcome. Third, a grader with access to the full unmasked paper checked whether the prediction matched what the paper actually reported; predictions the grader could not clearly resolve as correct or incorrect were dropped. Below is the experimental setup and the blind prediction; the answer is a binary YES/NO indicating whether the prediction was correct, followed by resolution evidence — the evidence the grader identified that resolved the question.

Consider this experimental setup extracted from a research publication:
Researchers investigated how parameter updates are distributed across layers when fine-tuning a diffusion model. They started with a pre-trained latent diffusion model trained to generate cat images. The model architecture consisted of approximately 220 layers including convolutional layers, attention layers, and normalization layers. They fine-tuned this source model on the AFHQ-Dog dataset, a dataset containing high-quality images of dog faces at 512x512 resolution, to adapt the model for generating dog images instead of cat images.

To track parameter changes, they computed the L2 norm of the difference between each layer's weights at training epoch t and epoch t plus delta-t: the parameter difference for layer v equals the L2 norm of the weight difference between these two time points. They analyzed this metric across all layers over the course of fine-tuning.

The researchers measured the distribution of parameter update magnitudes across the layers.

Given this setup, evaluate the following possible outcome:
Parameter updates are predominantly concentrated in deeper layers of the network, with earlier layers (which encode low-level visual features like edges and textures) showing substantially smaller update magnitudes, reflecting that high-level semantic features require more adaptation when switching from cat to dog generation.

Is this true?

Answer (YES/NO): NO